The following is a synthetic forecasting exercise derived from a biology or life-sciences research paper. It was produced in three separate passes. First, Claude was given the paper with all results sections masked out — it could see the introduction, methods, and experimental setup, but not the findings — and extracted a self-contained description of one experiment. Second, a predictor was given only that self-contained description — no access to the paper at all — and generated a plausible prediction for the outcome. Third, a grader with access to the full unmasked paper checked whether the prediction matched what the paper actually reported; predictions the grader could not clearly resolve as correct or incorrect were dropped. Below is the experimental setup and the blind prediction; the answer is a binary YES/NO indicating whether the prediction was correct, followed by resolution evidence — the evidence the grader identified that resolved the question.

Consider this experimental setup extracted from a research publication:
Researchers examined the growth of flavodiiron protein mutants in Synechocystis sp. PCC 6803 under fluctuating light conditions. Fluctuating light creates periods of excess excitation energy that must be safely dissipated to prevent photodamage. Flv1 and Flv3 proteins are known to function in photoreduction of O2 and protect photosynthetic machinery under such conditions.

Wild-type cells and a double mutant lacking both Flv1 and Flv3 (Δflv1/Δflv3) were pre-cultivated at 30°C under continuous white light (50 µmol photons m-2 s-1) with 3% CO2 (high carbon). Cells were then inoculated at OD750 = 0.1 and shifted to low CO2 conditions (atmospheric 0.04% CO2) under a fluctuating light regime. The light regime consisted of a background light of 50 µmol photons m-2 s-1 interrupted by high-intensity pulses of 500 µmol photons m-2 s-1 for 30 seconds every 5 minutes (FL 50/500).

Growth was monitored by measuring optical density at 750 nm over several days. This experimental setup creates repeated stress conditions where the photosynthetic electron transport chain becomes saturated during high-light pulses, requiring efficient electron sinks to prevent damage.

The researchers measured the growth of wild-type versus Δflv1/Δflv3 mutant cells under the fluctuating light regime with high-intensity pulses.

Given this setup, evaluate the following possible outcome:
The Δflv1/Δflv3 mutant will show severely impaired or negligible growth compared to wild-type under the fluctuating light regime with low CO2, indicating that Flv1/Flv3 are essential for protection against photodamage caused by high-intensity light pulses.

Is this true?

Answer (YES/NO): NO